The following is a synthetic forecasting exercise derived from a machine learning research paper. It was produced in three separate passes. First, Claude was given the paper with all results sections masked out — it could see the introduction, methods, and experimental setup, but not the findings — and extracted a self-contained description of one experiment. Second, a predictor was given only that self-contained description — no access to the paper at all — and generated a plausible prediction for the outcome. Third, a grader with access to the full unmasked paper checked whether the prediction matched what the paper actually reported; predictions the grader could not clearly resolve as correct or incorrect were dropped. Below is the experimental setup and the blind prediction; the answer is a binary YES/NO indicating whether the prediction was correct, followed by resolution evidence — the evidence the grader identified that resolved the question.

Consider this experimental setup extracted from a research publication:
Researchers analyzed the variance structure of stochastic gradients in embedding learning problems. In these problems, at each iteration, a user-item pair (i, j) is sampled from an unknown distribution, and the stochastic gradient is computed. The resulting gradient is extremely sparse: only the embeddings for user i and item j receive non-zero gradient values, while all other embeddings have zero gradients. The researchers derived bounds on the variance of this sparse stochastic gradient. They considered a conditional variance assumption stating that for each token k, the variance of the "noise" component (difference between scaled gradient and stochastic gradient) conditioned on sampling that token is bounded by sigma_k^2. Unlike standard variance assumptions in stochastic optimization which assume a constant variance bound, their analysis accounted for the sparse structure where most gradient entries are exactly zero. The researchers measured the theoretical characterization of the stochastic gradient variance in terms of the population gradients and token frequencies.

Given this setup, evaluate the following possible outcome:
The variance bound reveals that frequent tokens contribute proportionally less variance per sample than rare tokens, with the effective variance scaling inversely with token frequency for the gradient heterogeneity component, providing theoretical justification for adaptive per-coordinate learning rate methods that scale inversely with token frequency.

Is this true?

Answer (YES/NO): YES